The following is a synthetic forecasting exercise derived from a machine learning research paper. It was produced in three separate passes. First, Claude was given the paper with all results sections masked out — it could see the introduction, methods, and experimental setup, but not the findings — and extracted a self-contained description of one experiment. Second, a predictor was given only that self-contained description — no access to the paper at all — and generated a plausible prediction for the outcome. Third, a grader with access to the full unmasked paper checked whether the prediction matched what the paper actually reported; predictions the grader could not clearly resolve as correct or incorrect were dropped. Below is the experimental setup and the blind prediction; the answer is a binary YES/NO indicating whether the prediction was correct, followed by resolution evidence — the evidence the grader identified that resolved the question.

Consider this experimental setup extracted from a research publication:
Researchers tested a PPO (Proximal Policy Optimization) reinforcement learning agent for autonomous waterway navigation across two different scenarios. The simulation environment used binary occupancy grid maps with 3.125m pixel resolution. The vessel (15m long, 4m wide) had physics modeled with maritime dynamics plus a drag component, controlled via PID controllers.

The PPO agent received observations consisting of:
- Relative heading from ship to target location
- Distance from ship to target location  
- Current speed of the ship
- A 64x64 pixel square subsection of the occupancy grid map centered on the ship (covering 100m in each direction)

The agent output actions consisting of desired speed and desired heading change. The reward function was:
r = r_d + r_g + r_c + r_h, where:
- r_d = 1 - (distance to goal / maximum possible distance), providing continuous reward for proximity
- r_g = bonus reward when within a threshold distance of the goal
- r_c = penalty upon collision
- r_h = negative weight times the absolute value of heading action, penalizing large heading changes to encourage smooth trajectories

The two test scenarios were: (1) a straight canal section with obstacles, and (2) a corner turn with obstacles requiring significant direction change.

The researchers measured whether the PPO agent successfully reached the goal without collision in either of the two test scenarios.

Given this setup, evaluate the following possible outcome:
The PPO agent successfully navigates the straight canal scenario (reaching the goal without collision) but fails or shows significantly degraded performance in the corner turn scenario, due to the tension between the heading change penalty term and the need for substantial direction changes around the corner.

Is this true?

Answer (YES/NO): NO